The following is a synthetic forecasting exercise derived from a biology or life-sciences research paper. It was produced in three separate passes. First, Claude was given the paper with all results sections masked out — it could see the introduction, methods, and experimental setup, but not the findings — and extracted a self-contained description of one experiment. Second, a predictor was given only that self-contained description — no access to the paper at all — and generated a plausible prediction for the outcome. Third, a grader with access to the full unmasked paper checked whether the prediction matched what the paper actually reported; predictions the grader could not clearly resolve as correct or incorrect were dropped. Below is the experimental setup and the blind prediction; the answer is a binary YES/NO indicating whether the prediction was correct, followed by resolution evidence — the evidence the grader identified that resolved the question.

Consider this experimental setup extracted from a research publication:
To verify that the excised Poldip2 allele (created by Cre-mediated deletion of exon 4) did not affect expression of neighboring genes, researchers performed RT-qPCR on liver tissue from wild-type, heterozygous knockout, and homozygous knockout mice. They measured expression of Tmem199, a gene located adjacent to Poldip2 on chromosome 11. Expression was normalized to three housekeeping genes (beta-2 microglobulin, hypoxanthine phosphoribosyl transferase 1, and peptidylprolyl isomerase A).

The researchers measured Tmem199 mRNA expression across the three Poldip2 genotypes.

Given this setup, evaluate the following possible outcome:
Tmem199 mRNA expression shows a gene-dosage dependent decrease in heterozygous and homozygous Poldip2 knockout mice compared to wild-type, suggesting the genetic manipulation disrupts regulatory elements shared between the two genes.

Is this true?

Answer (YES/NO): NO